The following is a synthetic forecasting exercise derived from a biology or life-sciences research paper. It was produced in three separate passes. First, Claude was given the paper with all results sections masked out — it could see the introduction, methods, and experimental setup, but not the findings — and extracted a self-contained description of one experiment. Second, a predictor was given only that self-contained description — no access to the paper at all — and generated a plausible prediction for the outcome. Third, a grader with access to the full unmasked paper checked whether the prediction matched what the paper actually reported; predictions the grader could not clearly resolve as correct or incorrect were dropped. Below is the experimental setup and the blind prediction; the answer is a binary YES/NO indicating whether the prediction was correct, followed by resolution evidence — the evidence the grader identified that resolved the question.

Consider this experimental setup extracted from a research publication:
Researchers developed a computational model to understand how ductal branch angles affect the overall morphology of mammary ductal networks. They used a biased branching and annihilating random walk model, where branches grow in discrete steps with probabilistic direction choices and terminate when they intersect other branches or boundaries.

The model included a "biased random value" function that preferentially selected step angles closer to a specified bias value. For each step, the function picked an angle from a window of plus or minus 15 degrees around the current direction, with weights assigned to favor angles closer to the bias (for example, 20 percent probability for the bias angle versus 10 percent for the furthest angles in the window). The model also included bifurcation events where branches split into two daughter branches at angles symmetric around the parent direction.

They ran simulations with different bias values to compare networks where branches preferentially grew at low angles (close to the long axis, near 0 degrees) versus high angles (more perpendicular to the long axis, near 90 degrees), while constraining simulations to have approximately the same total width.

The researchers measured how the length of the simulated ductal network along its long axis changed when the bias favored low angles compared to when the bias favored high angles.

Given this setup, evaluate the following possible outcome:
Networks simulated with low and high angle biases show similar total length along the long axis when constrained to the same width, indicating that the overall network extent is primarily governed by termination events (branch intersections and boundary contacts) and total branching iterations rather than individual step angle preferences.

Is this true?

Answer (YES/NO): NO